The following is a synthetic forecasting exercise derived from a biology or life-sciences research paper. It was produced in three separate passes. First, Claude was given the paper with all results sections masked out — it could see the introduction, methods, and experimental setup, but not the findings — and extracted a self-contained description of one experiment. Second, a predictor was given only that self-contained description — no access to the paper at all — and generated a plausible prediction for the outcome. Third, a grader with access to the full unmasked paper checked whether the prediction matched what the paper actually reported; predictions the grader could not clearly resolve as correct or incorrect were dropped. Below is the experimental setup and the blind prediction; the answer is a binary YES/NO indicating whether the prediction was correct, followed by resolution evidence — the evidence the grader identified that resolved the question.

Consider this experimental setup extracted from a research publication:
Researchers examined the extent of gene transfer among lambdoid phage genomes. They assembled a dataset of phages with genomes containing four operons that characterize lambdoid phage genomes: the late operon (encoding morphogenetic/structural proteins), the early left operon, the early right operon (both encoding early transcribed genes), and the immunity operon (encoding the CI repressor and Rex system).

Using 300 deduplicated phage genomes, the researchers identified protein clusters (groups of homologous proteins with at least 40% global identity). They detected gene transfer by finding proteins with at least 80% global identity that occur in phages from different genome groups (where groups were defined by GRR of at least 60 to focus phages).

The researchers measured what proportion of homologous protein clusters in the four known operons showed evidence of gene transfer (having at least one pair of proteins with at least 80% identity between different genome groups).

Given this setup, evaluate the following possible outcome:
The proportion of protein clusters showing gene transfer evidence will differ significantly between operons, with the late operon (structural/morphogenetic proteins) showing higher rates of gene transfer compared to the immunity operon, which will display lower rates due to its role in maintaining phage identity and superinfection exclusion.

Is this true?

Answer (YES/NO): NO